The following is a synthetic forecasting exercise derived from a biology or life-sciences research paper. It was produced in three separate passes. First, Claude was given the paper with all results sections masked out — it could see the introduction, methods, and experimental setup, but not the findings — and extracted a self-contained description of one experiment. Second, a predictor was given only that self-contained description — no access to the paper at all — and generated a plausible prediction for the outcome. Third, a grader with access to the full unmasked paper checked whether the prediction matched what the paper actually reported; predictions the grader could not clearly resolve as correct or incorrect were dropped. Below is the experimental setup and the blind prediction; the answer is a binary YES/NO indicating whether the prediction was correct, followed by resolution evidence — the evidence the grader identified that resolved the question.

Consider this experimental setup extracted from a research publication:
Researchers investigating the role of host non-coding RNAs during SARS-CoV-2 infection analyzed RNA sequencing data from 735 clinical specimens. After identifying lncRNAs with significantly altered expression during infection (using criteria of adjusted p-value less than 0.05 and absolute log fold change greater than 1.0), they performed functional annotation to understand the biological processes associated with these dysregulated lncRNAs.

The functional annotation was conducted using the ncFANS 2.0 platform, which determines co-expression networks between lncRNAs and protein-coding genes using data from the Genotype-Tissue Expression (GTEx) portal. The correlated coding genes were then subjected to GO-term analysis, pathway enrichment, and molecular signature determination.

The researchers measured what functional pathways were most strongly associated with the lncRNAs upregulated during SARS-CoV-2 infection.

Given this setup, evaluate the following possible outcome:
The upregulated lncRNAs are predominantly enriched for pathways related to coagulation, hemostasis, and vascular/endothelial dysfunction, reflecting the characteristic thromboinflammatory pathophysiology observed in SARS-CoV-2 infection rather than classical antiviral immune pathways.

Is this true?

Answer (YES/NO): NO